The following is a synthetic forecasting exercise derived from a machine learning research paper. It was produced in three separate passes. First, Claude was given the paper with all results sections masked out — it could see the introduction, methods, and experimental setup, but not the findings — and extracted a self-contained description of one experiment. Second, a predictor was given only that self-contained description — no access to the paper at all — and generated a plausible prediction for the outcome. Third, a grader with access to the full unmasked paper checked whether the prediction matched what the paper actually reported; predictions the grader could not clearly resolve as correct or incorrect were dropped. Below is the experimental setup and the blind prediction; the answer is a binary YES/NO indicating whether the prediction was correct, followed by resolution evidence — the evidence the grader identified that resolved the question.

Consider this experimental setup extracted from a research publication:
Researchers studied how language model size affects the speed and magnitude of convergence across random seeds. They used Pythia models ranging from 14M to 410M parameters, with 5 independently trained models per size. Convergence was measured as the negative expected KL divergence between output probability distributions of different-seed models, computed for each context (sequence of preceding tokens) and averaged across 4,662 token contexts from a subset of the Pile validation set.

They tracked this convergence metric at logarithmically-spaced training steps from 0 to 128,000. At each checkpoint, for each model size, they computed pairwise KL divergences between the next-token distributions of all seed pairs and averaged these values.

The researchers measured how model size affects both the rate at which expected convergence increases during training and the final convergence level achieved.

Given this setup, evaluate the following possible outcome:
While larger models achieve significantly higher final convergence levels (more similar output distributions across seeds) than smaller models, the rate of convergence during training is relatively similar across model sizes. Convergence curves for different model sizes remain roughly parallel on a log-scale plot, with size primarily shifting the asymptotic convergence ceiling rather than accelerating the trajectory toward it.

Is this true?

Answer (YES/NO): NO